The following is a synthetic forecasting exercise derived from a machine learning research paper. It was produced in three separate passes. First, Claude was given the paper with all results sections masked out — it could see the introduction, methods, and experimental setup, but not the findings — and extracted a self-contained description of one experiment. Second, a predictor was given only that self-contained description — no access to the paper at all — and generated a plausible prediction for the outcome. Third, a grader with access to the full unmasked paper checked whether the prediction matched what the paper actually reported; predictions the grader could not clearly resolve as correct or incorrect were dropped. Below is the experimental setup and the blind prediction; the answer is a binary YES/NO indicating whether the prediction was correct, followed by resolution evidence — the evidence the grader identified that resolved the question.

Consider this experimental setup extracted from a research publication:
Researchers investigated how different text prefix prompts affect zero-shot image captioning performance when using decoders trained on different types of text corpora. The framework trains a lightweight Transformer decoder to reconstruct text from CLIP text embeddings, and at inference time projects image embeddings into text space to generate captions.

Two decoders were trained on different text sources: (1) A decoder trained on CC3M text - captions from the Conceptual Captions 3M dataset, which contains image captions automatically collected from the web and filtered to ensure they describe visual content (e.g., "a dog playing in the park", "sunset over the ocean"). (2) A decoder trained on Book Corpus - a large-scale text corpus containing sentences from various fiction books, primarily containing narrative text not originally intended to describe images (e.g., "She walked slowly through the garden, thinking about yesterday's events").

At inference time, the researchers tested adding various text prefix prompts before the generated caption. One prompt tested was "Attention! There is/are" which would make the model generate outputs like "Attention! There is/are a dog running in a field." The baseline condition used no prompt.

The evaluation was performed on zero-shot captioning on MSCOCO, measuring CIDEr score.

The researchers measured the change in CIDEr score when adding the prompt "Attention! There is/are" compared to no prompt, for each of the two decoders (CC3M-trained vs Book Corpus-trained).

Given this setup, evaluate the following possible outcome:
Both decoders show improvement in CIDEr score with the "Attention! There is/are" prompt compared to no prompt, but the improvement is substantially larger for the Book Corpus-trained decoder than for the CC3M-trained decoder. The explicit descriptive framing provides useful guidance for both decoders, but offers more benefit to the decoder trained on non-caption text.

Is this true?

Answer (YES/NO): YES